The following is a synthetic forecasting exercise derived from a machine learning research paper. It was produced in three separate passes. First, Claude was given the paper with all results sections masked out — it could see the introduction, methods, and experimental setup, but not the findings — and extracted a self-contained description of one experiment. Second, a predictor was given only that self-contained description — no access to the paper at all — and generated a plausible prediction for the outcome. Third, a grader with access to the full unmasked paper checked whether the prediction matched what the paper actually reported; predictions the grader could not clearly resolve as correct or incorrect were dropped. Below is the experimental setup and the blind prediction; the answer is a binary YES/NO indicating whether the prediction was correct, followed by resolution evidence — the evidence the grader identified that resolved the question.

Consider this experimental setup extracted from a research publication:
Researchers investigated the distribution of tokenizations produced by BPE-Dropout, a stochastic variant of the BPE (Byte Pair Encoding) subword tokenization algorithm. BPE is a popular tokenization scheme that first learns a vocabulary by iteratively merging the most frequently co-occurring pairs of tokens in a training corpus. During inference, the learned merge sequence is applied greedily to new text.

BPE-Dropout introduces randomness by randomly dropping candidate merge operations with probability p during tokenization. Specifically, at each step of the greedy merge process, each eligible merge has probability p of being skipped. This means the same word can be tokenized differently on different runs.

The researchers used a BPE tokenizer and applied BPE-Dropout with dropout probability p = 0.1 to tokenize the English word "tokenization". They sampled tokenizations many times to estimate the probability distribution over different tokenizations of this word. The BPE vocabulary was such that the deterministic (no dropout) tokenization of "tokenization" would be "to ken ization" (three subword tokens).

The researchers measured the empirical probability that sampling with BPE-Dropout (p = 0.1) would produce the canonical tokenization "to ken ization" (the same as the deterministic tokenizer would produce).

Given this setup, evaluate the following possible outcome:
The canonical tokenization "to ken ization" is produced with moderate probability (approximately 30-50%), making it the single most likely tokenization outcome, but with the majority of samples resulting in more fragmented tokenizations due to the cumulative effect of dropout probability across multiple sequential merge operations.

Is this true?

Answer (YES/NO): NO